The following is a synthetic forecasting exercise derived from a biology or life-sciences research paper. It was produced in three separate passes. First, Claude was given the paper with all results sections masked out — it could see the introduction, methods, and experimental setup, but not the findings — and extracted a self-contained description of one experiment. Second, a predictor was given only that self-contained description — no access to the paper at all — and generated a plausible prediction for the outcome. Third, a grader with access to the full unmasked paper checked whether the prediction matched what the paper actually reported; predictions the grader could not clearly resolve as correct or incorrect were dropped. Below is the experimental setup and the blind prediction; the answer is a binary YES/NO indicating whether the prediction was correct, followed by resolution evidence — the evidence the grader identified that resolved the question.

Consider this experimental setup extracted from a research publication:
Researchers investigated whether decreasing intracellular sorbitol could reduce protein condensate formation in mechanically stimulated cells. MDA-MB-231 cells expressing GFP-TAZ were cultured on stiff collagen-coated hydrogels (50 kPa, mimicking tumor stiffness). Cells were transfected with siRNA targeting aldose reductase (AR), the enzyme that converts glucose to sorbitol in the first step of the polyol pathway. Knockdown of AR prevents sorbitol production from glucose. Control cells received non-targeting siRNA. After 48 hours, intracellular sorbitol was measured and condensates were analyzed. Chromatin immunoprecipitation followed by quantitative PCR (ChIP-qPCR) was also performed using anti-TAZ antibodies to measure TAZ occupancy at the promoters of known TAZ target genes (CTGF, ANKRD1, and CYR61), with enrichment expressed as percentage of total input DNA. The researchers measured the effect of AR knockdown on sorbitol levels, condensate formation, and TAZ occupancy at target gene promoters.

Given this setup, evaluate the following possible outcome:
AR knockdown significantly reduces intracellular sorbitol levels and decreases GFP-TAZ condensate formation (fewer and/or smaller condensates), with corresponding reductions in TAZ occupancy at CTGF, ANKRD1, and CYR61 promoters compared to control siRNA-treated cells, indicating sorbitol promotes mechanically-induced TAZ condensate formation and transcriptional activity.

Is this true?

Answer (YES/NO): YES